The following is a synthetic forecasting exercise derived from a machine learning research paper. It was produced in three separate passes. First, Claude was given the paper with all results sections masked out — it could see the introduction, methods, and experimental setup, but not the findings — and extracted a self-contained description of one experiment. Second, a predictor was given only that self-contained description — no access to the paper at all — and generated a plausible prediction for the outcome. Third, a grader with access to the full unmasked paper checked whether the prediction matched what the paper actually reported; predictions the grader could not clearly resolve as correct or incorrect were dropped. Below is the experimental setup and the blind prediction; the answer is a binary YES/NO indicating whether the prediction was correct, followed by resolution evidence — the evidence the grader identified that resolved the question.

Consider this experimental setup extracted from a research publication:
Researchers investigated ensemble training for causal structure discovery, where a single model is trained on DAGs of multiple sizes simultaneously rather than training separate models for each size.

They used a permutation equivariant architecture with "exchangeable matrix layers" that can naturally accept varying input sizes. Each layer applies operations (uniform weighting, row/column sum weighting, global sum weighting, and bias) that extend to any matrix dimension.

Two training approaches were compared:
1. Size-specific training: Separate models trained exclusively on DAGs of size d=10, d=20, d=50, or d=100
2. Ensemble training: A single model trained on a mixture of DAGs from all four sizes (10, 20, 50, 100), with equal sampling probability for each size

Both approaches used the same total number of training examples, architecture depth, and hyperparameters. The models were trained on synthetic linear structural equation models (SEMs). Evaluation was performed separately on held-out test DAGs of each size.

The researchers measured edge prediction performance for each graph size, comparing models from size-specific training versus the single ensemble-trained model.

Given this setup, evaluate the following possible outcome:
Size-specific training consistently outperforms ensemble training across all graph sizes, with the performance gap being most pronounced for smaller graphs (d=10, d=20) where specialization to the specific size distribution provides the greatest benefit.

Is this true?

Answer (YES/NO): NO